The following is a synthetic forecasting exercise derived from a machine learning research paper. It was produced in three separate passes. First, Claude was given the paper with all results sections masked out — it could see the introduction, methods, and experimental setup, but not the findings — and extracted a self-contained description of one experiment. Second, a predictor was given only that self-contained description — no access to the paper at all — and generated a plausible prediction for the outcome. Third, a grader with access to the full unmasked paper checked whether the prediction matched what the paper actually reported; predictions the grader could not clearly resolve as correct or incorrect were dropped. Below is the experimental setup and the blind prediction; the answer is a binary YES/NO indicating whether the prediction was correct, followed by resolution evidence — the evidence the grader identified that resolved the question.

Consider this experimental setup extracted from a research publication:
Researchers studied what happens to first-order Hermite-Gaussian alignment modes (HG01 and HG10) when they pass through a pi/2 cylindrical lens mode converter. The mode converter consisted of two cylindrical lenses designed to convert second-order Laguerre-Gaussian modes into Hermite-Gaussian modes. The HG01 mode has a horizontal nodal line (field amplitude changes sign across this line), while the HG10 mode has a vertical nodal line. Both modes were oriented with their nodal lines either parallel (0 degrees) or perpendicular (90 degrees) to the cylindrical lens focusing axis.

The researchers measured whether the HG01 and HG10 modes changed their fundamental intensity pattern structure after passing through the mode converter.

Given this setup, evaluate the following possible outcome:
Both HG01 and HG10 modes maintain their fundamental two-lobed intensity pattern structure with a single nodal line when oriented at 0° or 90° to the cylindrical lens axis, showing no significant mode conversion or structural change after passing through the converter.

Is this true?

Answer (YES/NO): YES